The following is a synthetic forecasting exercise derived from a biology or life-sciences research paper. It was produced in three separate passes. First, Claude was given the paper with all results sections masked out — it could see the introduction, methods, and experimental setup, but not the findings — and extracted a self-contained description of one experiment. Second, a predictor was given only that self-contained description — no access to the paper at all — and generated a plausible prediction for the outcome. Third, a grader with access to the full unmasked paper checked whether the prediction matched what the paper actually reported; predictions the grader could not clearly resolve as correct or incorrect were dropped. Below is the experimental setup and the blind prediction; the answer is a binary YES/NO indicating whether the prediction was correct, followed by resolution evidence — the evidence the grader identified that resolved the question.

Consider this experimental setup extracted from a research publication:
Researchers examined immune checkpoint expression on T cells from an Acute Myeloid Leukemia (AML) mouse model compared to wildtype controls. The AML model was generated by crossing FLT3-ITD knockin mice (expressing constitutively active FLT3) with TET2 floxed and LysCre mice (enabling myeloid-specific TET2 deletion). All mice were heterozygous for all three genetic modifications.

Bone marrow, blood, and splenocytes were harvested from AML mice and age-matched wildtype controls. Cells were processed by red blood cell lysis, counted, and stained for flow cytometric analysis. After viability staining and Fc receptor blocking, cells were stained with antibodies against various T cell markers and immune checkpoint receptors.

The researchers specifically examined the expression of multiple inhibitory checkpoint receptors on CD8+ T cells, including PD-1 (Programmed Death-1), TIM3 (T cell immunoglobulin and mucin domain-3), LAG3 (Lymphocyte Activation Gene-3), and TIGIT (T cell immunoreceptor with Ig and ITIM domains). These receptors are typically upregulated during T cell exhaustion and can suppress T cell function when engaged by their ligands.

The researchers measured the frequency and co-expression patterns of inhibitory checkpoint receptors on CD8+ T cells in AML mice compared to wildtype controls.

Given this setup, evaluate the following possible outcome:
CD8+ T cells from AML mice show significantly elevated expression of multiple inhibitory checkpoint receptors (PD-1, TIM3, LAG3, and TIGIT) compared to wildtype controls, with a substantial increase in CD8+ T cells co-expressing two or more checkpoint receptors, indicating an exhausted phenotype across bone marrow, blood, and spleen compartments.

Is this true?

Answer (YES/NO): NO